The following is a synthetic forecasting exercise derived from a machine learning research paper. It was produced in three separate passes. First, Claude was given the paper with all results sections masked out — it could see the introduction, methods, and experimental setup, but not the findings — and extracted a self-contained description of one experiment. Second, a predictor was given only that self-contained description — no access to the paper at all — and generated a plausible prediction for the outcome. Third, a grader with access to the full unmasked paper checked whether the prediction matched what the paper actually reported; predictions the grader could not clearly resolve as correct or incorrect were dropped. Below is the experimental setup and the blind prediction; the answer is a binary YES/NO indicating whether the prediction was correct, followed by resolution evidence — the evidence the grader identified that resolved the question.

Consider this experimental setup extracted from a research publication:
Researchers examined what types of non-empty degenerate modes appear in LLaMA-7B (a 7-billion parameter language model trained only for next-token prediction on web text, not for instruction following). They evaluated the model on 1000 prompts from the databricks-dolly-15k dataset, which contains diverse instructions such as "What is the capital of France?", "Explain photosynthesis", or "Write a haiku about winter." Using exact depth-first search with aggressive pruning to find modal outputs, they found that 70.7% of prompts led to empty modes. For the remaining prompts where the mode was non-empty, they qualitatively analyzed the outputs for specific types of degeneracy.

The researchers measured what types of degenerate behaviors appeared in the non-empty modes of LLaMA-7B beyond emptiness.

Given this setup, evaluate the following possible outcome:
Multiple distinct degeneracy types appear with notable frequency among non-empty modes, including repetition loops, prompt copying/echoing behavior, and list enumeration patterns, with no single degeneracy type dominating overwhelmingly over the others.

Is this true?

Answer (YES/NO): NO